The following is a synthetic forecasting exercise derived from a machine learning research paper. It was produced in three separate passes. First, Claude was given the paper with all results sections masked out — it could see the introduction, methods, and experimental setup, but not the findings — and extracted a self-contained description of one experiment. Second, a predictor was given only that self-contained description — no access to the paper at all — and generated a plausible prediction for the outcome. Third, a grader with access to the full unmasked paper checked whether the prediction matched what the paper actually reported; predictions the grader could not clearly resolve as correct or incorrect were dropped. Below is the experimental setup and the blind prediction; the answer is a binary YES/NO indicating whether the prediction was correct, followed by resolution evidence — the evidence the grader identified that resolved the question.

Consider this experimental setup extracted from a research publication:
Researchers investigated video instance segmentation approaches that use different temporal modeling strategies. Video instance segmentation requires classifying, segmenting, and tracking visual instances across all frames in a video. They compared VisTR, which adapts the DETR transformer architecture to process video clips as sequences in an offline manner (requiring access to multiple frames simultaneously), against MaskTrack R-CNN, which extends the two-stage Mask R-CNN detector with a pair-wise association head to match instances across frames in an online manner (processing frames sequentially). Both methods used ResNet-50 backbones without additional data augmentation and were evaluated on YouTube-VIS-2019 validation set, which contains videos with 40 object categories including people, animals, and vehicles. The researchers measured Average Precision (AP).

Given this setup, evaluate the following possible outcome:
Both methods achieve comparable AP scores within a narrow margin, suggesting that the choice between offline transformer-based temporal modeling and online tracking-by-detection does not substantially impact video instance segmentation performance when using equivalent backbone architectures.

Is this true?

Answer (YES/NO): NO